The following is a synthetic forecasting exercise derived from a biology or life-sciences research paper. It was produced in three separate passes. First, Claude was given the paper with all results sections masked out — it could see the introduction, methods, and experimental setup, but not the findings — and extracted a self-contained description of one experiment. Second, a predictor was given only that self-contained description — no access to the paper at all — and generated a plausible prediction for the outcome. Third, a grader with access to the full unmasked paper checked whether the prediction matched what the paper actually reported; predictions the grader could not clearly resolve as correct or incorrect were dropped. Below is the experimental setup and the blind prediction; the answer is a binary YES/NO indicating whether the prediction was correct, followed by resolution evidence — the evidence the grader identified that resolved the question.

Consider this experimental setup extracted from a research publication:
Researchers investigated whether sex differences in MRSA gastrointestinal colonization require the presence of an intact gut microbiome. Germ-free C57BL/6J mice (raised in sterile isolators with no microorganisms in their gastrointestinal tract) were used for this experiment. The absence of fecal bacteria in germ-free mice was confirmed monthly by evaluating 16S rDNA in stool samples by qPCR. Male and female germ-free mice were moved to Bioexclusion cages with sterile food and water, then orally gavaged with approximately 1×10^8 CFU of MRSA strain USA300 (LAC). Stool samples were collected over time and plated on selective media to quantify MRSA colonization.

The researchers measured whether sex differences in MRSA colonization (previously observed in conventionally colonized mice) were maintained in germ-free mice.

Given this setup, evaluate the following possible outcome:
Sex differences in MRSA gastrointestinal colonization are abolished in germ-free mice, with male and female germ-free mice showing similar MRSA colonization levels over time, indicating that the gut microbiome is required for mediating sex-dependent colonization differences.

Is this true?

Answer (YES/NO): YES